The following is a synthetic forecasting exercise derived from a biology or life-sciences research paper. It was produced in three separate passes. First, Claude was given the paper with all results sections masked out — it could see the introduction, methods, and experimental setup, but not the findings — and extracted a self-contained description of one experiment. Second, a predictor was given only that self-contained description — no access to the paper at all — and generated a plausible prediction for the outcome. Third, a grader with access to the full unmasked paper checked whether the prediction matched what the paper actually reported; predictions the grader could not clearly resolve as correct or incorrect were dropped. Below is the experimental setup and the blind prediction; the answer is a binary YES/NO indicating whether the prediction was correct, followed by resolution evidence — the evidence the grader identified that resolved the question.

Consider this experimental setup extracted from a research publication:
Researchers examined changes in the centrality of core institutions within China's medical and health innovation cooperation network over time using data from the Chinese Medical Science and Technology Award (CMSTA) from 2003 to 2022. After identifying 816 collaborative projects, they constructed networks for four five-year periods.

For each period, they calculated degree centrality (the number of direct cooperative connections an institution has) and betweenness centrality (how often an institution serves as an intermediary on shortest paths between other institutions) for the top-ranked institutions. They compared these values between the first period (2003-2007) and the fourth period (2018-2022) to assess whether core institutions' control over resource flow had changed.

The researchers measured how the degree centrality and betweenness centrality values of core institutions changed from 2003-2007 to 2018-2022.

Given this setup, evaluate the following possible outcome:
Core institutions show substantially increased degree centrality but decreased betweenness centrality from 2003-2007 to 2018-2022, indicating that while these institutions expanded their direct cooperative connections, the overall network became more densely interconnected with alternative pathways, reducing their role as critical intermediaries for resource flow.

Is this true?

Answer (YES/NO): NO